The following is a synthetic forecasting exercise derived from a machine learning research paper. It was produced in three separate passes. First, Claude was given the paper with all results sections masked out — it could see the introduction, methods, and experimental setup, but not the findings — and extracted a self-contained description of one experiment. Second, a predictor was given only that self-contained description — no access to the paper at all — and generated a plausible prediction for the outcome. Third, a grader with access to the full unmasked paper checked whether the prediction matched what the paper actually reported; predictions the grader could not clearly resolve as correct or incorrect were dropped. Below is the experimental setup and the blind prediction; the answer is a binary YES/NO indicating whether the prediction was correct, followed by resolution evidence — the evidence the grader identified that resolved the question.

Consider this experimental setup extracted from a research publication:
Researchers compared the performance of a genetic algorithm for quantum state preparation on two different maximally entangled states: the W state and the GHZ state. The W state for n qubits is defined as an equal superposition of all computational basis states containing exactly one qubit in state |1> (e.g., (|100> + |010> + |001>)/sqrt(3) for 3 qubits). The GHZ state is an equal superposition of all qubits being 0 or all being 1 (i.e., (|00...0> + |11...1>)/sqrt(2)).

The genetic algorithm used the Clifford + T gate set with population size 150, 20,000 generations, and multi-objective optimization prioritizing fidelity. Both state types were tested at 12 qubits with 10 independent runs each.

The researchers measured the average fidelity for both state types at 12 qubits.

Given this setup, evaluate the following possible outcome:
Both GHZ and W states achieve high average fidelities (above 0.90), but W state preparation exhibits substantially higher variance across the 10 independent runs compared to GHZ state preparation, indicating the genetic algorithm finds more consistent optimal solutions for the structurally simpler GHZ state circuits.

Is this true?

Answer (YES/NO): NO